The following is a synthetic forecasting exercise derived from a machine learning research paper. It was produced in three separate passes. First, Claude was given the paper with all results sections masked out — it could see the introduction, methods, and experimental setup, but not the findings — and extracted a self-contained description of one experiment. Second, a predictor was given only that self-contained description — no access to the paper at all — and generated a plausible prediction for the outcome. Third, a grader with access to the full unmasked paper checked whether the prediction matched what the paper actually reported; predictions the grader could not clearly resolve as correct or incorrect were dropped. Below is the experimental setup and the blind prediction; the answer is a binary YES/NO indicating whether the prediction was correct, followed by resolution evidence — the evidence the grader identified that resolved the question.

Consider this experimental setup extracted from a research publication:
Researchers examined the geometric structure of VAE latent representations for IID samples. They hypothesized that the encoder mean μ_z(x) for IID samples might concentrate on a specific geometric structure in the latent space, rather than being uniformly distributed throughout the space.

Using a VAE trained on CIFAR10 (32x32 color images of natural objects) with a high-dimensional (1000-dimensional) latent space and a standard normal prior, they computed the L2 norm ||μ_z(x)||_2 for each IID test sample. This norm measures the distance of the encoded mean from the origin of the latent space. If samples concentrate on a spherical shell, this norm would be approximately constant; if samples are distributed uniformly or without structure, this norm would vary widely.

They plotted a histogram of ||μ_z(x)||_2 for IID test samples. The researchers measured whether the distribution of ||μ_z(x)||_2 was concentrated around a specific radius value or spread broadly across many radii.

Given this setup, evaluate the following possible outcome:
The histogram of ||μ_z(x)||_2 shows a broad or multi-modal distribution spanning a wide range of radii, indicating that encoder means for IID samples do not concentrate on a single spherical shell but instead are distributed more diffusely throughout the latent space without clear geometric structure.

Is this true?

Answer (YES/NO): NO